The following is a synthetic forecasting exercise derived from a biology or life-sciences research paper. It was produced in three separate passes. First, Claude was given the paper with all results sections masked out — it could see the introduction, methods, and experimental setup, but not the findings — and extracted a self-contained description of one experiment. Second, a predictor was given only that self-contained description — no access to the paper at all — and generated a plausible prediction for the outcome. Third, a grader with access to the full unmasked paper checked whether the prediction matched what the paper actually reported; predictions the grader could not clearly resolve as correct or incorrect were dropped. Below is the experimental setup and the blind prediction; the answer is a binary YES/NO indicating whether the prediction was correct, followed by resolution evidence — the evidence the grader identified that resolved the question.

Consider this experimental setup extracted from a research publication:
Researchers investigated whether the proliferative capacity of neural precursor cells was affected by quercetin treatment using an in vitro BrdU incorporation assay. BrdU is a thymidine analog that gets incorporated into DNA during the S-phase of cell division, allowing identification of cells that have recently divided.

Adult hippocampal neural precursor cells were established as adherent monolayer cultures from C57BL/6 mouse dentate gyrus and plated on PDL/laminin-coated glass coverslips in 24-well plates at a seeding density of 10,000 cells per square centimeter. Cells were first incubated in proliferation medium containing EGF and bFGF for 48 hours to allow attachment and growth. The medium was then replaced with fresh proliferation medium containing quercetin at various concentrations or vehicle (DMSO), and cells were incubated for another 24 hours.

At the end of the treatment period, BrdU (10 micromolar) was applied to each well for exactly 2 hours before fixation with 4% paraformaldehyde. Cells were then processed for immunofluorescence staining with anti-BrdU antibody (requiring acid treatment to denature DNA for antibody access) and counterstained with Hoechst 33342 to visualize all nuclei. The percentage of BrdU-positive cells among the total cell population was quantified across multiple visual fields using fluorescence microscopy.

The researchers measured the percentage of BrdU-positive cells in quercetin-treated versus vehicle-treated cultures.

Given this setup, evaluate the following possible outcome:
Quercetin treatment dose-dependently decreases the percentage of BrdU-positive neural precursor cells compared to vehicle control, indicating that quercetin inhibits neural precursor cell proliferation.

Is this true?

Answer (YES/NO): YES